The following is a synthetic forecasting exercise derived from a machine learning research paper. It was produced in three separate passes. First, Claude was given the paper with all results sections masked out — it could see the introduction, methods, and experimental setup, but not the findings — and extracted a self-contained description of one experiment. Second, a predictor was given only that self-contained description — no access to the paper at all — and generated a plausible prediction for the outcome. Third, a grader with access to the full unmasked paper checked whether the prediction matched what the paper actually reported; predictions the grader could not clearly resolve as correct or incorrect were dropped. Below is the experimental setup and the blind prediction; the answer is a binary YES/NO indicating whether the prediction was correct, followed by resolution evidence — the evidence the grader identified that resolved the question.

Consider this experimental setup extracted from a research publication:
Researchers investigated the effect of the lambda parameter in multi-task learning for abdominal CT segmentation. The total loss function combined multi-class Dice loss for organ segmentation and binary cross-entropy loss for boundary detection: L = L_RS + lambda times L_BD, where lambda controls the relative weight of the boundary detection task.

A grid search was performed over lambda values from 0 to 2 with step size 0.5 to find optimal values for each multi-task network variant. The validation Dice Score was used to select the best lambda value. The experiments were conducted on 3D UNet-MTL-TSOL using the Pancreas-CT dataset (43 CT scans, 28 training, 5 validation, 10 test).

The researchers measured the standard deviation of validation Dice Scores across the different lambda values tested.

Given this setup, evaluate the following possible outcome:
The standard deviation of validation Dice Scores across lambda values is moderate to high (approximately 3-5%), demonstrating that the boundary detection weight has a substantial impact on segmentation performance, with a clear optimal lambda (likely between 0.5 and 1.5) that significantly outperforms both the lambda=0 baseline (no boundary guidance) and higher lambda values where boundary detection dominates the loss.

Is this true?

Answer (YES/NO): NO